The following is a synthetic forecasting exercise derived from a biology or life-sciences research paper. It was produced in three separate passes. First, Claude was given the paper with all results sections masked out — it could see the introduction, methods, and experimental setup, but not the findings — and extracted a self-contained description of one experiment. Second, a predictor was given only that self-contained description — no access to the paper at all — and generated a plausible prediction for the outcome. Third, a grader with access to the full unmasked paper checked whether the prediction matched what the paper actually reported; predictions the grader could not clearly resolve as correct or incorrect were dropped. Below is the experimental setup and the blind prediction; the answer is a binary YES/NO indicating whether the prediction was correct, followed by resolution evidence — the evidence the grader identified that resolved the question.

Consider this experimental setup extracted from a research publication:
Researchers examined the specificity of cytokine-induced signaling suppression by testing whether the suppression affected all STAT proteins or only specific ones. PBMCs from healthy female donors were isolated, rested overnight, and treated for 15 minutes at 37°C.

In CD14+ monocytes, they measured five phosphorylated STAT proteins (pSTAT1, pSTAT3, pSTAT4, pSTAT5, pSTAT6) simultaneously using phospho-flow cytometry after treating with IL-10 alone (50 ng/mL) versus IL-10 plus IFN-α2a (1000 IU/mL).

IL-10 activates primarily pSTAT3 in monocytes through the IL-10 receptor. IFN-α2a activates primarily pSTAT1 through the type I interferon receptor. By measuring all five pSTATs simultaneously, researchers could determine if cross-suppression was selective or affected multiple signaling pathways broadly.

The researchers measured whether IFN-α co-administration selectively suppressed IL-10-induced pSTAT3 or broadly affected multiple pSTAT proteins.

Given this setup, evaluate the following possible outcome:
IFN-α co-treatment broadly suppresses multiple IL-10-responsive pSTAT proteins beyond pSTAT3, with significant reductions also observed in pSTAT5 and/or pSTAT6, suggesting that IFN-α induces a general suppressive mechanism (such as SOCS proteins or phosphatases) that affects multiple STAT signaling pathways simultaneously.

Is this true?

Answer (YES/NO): NO